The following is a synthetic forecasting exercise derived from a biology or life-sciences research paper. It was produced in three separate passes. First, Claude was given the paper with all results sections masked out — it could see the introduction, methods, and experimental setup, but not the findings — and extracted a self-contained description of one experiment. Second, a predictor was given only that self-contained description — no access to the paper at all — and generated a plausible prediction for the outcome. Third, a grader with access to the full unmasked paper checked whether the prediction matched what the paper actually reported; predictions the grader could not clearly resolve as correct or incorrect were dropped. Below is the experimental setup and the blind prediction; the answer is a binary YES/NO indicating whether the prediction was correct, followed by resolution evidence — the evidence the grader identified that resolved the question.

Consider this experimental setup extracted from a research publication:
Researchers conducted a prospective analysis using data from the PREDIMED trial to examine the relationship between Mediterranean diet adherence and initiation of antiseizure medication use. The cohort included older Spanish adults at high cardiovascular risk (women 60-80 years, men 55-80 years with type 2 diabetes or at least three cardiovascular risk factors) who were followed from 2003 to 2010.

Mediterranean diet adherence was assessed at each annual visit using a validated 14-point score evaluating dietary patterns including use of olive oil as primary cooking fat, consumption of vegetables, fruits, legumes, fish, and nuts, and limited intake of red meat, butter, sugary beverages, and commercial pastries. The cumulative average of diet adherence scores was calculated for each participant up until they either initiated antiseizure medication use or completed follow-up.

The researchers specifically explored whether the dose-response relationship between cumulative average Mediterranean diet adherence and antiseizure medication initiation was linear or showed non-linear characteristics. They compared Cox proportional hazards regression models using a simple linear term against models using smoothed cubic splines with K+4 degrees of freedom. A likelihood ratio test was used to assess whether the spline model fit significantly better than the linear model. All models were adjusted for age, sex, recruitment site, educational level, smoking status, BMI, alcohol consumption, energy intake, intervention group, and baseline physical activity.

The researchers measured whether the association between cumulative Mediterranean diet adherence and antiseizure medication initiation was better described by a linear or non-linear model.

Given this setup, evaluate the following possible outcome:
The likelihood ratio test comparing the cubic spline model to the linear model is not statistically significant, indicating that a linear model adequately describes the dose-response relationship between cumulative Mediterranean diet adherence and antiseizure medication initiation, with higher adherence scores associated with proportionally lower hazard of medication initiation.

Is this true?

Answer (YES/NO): NO